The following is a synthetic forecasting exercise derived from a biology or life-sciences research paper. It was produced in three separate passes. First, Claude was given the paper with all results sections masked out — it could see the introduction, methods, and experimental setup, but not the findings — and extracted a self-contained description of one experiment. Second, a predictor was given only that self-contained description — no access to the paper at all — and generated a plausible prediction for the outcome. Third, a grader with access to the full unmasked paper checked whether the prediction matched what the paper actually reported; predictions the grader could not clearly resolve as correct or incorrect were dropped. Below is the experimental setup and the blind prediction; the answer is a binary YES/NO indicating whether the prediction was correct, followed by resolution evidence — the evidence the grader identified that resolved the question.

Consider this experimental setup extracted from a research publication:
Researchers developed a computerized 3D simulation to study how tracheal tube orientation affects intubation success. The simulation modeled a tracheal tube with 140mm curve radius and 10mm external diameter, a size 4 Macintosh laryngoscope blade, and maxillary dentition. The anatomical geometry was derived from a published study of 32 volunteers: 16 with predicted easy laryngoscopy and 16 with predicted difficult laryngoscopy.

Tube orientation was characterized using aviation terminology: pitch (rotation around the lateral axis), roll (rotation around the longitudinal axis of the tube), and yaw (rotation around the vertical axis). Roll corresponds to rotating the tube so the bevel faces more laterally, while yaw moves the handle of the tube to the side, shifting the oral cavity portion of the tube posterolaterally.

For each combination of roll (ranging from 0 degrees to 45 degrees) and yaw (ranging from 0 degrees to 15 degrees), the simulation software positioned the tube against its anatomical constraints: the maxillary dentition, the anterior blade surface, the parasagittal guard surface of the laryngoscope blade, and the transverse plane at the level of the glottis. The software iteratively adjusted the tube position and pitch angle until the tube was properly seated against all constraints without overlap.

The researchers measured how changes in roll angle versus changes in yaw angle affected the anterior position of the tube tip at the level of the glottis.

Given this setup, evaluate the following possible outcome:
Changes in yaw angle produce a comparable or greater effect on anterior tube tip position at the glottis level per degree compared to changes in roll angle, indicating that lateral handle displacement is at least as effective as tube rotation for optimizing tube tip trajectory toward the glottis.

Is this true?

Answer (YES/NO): YES